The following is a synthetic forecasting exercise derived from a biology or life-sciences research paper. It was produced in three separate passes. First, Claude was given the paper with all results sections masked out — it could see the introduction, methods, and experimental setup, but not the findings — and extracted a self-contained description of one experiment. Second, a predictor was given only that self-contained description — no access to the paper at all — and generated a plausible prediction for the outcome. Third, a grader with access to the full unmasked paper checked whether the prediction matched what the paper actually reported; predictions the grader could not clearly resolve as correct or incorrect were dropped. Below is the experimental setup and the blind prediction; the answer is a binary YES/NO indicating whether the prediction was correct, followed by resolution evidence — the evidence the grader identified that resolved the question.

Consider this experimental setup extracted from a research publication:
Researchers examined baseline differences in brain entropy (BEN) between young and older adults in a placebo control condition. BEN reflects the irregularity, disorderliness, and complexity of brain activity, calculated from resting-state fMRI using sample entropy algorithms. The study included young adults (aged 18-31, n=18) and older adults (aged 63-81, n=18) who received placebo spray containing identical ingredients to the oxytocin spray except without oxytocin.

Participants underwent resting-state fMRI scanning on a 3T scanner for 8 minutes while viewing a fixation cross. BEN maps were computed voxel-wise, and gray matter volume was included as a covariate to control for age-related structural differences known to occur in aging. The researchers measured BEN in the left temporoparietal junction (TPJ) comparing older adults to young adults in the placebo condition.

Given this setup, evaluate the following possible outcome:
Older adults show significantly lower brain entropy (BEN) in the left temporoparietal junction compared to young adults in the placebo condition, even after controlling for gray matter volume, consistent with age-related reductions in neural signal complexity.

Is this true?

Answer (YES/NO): NO